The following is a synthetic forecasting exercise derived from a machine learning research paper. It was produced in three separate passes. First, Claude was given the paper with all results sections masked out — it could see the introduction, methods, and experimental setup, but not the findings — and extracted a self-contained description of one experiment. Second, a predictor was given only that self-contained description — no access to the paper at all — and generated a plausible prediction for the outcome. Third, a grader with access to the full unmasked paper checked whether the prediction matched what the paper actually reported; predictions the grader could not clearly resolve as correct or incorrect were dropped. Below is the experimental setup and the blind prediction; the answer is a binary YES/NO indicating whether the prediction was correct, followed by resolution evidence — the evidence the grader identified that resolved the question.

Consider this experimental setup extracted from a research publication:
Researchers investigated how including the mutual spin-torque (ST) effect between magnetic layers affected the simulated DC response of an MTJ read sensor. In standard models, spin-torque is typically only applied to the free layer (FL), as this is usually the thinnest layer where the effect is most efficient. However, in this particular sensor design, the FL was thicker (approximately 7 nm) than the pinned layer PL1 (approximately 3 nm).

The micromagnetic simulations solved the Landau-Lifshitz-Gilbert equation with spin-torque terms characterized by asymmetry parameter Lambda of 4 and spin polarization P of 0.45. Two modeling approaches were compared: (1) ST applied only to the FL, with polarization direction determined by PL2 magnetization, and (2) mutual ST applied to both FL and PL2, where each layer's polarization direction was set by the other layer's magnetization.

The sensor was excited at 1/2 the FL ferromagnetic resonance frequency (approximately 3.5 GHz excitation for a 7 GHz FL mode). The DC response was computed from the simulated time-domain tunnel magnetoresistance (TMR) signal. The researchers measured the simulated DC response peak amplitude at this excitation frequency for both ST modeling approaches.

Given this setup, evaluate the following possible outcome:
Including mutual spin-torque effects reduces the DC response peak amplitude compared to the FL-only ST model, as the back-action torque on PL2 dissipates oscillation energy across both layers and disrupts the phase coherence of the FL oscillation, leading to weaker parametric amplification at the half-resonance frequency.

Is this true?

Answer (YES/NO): NO